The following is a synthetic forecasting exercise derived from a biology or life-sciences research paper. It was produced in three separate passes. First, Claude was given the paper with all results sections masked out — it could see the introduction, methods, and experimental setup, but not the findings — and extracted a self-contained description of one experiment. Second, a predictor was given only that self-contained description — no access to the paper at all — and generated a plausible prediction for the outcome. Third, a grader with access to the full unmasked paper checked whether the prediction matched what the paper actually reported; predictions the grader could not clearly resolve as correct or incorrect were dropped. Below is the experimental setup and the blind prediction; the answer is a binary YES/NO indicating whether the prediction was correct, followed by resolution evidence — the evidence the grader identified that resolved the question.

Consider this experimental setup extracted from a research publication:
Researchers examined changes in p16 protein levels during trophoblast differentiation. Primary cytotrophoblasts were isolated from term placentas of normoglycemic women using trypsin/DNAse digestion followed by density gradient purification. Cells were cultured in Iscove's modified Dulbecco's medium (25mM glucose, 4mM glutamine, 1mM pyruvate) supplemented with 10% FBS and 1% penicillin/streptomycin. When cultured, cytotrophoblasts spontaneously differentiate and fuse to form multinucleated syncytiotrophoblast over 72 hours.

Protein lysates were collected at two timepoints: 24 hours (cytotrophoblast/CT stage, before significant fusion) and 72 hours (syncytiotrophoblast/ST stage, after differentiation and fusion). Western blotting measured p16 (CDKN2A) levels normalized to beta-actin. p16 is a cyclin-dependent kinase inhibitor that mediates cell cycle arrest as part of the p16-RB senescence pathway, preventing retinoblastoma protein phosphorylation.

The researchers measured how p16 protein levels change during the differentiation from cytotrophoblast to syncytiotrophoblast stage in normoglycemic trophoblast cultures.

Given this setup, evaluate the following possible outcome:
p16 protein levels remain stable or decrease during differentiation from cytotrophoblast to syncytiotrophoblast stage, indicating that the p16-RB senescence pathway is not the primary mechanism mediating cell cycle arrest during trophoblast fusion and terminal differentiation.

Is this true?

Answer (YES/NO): YES